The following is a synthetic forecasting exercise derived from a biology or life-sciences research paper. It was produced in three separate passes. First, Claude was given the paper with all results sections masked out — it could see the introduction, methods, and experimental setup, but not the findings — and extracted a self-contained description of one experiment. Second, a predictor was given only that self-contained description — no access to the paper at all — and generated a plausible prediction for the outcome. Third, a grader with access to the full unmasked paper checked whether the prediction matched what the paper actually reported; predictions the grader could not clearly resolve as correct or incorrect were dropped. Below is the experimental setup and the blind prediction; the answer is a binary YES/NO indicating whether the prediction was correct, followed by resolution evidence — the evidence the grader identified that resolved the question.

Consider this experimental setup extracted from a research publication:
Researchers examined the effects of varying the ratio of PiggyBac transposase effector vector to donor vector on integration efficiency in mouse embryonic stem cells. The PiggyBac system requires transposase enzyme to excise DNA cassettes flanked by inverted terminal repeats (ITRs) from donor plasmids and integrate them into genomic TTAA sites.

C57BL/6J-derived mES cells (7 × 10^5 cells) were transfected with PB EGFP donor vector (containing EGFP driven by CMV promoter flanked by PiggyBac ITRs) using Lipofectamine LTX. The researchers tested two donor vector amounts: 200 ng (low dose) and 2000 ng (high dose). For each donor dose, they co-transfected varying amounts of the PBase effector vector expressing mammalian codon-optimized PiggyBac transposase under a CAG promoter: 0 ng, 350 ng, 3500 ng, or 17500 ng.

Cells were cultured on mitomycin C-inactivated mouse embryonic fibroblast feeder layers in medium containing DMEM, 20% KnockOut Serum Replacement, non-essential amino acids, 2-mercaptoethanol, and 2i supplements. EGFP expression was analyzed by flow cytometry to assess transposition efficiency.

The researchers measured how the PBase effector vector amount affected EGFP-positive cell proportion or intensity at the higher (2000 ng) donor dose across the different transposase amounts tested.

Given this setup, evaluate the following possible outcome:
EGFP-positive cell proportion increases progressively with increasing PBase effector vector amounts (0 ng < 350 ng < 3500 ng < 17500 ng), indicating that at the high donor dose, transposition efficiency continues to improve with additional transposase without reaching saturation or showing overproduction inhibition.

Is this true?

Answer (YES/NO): NO